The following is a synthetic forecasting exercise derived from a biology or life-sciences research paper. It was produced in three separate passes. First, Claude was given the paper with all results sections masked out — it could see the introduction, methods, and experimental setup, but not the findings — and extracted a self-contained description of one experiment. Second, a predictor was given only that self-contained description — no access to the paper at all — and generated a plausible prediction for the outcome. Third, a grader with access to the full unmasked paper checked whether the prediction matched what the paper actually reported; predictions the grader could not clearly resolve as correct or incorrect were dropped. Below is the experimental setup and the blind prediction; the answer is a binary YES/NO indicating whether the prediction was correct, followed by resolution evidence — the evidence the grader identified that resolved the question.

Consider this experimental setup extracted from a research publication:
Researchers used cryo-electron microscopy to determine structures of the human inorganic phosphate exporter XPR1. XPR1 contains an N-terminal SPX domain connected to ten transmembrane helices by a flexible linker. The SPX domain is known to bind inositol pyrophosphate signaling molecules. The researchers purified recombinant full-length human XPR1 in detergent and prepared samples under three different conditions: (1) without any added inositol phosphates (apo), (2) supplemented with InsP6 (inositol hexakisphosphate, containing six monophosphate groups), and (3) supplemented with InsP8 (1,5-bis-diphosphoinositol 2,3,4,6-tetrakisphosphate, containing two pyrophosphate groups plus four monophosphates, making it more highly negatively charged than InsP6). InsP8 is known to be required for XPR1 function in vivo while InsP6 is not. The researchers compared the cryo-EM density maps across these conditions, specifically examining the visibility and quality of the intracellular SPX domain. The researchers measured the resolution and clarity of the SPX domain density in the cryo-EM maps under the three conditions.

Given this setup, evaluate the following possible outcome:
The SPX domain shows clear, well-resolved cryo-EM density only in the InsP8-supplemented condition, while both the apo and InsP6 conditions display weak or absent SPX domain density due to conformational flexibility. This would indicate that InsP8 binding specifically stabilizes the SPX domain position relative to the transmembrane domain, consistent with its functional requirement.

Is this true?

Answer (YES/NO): YES